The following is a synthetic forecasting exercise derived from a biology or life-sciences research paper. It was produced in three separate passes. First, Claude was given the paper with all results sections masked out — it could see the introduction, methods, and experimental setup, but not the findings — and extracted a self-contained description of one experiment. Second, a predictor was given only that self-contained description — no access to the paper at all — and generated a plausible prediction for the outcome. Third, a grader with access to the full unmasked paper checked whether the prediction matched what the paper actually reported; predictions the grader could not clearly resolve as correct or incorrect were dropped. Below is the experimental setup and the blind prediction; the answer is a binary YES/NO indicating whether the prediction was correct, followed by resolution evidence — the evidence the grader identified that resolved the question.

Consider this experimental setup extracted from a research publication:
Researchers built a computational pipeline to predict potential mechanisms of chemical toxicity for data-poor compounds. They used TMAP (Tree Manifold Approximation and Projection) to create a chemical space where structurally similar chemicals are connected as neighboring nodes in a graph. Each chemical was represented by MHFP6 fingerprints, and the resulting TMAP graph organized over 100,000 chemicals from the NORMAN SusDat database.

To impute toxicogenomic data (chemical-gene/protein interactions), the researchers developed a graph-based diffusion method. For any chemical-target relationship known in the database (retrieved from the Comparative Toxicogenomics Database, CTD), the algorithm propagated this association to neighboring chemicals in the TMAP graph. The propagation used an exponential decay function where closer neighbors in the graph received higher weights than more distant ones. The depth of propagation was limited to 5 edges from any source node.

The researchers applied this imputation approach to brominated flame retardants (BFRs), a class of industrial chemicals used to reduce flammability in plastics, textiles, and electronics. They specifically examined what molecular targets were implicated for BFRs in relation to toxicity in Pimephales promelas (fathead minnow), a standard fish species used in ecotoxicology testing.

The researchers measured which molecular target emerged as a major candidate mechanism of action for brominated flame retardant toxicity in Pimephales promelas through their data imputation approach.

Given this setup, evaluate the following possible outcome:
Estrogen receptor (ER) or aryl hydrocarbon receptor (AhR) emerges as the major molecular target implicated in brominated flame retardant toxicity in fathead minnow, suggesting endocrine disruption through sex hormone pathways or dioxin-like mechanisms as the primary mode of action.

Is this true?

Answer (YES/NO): NO